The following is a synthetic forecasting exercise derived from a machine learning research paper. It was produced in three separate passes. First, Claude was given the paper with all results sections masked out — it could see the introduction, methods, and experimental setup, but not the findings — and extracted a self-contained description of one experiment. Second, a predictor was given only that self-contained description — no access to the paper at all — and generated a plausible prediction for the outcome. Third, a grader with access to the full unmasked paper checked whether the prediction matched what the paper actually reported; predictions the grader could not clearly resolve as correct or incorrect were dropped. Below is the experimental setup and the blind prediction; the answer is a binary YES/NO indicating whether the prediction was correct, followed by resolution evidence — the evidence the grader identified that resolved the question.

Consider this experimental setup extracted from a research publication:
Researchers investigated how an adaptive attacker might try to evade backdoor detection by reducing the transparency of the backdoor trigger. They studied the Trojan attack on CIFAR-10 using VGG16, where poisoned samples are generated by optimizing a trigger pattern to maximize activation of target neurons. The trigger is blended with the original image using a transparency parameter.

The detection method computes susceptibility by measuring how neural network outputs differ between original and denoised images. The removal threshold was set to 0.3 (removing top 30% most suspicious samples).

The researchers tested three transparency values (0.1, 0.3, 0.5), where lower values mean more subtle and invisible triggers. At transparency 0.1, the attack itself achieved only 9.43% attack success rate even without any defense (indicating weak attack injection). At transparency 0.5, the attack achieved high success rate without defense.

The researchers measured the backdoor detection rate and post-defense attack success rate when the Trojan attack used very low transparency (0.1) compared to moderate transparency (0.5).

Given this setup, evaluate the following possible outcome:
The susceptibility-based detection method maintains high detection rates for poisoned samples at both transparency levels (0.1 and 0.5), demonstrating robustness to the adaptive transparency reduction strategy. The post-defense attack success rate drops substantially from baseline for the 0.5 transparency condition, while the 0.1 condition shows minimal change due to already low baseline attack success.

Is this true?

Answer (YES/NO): NO